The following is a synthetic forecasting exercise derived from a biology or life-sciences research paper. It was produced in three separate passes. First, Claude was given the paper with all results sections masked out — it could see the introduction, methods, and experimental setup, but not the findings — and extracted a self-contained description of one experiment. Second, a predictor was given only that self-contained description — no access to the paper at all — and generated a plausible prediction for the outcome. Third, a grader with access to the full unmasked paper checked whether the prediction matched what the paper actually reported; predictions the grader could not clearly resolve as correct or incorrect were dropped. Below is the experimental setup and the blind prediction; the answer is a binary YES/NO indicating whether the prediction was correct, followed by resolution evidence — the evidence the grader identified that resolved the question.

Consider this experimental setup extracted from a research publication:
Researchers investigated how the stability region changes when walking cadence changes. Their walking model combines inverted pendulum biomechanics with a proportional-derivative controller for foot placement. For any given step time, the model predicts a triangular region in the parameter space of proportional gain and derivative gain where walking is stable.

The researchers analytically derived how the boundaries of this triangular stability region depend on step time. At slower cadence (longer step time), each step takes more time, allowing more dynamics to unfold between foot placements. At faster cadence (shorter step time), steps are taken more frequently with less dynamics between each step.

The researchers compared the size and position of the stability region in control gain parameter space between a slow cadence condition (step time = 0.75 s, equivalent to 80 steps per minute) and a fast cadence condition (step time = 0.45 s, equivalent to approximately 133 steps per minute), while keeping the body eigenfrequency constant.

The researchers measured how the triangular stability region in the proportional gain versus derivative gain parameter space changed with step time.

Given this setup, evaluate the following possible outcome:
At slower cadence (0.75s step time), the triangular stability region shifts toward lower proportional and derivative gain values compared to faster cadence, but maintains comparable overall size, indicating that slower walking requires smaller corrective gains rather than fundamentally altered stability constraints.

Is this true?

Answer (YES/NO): NO